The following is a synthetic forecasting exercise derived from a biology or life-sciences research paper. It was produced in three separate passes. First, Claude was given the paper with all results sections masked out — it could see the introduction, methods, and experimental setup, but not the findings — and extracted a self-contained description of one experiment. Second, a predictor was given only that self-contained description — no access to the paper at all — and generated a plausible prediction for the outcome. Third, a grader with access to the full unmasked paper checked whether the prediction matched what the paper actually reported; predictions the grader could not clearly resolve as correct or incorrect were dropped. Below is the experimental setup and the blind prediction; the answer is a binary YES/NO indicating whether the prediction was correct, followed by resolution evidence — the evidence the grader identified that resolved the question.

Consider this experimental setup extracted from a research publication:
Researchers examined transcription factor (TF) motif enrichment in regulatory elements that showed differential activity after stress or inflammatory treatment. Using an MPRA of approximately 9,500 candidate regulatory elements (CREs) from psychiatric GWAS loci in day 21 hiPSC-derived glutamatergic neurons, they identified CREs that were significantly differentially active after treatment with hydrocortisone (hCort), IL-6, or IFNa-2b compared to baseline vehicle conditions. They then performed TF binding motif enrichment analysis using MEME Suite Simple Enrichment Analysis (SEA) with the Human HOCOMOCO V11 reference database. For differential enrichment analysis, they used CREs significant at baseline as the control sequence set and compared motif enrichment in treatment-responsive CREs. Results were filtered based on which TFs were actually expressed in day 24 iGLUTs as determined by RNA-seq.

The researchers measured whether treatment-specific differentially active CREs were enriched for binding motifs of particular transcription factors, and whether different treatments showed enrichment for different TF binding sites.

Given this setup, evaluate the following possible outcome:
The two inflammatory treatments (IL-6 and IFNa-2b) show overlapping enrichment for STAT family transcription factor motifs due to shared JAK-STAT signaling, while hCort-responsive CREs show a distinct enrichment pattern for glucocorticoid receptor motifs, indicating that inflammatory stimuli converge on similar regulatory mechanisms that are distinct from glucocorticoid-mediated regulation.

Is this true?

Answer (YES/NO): NO